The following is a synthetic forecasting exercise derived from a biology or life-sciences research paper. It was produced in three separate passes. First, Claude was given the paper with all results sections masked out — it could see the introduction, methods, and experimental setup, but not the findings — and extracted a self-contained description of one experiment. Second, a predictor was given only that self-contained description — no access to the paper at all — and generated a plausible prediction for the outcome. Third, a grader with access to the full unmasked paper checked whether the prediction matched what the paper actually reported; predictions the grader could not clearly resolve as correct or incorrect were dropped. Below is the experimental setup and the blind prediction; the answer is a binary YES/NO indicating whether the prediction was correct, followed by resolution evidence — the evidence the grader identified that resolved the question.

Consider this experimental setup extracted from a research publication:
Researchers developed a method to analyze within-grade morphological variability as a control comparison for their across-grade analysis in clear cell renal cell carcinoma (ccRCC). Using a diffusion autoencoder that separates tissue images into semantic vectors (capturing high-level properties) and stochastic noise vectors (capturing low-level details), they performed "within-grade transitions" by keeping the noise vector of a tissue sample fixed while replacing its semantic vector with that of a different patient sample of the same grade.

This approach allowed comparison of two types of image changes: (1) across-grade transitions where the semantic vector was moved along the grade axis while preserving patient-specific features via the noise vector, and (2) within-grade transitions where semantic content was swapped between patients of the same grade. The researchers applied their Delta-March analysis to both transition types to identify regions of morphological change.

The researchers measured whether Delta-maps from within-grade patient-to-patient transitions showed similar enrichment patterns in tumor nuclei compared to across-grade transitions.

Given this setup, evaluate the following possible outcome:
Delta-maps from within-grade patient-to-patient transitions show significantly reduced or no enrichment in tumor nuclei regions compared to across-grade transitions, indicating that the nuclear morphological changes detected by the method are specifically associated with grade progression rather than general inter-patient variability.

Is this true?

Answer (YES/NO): YES